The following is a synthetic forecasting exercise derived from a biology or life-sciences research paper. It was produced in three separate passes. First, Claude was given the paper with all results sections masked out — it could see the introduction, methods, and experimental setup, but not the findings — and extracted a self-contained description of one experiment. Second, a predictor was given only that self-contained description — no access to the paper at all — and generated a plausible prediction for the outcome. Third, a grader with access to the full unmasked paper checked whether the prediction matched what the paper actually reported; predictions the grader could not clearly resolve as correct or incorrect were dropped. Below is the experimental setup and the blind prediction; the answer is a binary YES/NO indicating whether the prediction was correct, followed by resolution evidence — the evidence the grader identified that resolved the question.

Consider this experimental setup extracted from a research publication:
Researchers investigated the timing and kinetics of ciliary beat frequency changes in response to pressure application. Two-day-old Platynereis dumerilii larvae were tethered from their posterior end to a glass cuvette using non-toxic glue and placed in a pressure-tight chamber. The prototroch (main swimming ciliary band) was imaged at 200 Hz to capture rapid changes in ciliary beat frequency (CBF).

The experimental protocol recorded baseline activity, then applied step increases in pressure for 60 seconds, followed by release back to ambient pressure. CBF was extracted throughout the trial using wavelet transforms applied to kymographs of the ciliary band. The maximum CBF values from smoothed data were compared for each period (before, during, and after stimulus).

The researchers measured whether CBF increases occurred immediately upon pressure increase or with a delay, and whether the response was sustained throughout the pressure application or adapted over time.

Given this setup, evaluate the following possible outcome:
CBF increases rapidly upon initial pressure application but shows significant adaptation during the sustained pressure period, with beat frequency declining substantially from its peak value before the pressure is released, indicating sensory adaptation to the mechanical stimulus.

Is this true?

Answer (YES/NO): YES